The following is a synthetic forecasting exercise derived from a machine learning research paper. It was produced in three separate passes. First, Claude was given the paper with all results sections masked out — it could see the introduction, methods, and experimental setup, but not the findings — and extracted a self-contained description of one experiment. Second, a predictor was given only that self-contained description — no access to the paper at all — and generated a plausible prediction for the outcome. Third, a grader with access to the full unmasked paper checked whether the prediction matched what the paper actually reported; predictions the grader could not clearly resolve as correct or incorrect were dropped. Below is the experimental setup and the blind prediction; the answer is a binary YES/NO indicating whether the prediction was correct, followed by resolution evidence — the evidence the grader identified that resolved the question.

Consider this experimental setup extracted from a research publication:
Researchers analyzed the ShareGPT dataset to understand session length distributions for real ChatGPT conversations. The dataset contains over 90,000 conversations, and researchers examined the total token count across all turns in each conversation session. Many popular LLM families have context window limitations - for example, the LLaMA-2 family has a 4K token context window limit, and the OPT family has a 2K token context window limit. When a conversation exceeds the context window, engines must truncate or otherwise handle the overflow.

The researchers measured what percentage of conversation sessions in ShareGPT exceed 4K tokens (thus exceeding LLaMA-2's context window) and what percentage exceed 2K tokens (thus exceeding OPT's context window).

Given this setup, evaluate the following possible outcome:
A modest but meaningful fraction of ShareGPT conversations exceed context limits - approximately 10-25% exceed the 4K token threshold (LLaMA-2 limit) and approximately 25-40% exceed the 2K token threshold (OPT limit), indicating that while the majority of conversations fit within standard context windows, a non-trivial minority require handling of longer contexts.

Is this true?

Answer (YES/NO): NO